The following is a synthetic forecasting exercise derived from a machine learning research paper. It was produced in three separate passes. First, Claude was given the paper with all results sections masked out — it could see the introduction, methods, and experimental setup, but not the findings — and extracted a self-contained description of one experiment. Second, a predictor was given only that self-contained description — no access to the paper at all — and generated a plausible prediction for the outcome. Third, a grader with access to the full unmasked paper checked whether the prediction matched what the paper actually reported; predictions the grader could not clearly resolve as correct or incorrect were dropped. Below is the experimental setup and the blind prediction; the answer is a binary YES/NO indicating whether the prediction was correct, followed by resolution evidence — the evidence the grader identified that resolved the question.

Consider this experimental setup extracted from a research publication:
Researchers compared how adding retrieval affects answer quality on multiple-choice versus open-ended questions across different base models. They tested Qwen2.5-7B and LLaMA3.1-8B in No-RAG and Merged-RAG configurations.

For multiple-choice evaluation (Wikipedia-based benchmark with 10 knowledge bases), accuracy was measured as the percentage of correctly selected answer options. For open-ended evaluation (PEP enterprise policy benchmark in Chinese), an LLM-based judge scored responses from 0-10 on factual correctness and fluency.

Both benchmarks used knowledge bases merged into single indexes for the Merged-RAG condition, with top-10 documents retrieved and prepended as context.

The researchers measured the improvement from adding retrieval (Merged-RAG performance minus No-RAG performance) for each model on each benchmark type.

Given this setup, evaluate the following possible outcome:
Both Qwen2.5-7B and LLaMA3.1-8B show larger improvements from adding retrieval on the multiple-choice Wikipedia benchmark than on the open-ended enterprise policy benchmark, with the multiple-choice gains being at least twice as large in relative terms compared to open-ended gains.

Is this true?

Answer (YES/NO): YES